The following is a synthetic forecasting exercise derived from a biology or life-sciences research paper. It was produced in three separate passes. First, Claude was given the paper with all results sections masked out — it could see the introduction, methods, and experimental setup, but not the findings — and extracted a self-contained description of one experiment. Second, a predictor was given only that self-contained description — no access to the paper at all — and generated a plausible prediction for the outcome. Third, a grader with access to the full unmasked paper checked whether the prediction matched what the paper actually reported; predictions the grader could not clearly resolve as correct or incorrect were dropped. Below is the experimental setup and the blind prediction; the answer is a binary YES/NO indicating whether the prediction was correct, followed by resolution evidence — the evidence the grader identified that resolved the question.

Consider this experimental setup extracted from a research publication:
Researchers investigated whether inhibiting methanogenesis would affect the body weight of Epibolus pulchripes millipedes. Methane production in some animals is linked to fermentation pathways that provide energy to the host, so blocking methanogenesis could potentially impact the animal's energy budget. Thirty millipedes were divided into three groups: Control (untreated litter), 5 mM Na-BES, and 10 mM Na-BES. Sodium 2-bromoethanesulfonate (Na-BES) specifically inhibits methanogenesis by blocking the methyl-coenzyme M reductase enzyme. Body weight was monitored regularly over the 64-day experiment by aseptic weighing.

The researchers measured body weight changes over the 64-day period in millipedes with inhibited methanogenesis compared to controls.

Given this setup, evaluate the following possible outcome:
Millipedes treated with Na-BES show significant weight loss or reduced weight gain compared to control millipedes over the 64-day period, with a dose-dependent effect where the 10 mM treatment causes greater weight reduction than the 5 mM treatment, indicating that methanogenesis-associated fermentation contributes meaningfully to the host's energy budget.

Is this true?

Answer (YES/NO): NO